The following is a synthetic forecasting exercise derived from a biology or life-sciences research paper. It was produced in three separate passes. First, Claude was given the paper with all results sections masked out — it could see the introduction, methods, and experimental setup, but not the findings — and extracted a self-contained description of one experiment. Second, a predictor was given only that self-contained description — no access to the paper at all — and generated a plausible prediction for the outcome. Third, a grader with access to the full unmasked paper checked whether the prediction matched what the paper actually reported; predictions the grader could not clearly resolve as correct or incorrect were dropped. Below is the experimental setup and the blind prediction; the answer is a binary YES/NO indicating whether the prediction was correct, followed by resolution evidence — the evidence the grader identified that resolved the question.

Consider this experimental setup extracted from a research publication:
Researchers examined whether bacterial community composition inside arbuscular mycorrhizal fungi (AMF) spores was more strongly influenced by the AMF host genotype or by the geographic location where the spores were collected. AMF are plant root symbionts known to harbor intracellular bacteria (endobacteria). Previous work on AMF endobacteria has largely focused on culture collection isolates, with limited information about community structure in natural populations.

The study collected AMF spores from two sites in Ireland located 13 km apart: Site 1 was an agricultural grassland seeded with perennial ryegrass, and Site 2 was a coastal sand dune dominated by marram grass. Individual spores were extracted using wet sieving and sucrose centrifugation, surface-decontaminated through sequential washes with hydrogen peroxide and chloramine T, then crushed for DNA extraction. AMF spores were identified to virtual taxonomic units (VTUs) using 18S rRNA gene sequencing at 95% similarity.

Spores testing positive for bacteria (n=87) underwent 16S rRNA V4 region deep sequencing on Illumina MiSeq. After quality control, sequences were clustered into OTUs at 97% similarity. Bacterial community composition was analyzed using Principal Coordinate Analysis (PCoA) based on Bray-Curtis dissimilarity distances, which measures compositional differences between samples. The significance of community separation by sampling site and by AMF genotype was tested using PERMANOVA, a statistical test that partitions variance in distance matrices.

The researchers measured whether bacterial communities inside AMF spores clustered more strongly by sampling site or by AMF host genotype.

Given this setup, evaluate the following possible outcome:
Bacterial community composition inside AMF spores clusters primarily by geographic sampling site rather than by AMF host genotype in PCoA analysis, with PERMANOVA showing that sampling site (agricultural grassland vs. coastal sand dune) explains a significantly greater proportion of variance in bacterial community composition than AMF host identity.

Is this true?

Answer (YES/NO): NO